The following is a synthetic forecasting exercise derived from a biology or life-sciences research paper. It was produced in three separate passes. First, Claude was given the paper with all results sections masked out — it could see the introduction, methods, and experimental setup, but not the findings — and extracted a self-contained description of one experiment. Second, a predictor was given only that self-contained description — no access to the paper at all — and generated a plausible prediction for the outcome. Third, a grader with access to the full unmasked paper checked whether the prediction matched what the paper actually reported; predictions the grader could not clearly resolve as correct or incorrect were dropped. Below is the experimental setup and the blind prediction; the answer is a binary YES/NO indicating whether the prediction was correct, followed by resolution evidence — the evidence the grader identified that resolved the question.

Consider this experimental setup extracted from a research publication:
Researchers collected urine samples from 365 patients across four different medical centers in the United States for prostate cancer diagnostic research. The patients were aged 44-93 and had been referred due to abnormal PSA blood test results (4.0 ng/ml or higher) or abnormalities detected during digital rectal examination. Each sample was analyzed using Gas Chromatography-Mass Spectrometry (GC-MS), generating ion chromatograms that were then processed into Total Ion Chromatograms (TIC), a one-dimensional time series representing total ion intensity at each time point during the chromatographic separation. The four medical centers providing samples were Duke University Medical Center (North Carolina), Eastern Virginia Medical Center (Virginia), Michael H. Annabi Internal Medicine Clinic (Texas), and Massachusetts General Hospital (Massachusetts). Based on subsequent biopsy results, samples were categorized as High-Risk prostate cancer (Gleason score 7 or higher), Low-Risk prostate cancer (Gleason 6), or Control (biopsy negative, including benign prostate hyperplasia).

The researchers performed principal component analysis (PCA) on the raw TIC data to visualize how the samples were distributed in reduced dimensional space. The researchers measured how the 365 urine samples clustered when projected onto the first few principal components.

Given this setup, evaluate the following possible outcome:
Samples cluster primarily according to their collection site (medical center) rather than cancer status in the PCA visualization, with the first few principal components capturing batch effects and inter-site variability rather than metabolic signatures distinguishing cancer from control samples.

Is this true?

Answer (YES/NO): YES